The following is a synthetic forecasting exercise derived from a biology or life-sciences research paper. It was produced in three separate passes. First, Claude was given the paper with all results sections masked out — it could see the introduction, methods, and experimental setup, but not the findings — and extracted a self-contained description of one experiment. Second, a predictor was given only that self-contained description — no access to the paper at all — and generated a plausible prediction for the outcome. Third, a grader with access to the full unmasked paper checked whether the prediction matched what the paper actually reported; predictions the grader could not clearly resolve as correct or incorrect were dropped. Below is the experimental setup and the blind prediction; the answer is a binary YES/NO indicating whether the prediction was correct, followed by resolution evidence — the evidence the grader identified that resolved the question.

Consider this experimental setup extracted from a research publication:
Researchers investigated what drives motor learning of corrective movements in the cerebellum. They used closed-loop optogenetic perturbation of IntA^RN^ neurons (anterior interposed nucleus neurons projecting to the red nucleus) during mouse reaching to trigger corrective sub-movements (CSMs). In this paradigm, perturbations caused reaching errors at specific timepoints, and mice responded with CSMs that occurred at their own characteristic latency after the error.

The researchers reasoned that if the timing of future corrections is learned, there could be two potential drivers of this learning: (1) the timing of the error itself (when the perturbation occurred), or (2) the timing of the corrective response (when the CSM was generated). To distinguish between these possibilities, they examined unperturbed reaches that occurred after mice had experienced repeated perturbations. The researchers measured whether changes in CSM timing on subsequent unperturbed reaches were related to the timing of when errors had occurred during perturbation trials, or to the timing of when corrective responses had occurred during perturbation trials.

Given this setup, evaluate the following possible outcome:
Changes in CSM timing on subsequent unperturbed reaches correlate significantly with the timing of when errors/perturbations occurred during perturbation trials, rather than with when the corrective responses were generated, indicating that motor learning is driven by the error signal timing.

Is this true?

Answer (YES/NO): NO